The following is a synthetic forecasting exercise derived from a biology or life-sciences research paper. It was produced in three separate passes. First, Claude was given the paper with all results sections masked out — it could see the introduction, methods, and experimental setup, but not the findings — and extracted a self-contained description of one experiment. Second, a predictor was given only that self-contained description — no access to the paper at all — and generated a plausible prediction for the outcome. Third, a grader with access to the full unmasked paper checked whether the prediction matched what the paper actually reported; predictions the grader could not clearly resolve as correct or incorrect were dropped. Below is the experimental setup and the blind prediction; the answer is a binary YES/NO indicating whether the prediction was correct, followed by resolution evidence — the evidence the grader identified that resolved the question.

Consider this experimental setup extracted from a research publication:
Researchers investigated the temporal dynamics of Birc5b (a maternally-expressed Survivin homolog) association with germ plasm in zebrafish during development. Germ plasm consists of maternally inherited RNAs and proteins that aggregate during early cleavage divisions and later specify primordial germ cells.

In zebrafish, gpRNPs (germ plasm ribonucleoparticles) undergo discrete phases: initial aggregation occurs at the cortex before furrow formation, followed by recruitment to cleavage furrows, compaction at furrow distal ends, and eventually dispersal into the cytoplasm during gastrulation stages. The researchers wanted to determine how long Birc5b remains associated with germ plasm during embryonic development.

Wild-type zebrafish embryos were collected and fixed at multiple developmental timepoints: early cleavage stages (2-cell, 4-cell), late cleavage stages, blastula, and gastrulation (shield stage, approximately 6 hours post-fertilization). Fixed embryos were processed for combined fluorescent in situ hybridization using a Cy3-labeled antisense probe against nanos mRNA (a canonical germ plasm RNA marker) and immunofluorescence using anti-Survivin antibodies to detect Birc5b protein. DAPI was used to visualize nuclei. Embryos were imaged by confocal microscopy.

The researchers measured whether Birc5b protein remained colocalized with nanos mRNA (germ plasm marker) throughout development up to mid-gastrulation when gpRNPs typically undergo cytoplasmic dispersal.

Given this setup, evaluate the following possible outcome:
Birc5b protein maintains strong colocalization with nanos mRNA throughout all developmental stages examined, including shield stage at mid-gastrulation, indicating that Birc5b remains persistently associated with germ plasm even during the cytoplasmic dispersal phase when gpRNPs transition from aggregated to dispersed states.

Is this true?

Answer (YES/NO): NO